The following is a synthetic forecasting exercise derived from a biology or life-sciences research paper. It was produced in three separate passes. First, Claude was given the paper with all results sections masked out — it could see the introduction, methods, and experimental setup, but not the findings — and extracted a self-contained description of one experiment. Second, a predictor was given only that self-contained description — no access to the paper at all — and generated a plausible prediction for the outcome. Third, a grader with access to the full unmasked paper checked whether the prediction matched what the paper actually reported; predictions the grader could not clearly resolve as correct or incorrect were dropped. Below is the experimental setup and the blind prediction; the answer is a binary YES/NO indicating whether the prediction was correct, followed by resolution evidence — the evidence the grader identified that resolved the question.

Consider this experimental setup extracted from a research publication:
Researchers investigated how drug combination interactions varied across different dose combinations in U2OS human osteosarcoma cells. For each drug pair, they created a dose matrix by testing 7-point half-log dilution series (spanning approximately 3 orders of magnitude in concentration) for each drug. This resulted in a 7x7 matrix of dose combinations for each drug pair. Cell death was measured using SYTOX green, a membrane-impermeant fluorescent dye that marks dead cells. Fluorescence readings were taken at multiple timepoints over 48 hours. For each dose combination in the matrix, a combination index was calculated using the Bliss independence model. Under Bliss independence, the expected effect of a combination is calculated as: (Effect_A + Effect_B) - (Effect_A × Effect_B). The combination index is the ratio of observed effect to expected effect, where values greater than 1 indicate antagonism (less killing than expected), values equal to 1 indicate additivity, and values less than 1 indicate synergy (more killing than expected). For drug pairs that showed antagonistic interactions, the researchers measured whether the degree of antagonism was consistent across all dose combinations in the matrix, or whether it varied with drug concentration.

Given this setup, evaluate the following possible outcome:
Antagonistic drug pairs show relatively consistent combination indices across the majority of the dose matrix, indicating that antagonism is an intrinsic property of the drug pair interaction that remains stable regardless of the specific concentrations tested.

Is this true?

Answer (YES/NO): YES